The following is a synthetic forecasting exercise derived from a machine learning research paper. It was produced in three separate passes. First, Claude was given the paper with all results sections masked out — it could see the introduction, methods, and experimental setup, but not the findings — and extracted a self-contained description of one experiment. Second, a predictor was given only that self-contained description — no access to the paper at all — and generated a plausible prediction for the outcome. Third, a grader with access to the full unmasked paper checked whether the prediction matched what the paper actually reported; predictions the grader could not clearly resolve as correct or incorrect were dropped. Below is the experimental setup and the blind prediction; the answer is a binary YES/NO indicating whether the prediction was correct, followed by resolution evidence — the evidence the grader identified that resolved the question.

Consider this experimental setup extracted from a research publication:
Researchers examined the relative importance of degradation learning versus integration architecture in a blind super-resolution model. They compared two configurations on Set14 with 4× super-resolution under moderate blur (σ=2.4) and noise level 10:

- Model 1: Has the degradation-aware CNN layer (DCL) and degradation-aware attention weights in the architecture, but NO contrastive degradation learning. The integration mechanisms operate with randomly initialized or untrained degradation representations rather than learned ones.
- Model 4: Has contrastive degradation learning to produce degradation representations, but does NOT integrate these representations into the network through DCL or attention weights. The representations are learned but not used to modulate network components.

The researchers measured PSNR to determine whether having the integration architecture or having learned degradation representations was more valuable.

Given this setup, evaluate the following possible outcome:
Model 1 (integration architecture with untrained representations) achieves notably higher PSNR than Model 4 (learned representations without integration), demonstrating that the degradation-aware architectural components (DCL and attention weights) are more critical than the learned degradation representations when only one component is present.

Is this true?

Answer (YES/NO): NO